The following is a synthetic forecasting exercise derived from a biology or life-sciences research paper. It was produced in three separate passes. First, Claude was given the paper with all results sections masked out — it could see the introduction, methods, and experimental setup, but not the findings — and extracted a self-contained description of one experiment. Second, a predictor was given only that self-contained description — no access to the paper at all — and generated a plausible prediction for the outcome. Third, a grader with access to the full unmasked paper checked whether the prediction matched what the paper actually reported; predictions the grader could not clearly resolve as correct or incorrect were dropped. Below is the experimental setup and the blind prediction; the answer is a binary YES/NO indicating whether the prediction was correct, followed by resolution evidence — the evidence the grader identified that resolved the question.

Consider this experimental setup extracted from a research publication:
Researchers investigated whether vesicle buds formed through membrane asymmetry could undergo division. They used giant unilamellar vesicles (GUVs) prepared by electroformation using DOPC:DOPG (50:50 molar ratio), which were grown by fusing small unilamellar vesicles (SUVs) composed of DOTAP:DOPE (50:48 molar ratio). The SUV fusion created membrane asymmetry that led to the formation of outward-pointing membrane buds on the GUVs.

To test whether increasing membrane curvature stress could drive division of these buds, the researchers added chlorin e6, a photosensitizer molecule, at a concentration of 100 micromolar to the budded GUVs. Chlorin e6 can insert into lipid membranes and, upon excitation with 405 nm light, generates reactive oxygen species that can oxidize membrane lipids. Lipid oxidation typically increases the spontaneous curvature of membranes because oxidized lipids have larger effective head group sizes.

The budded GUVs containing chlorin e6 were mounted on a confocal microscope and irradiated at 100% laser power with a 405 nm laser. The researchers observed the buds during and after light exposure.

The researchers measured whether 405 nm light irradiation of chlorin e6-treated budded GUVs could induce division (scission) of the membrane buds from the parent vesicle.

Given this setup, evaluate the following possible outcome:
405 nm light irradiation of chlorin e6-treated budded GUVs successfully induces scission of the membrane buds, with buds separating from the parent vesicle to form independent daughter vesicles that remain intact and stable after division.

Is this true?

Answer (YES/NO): YES